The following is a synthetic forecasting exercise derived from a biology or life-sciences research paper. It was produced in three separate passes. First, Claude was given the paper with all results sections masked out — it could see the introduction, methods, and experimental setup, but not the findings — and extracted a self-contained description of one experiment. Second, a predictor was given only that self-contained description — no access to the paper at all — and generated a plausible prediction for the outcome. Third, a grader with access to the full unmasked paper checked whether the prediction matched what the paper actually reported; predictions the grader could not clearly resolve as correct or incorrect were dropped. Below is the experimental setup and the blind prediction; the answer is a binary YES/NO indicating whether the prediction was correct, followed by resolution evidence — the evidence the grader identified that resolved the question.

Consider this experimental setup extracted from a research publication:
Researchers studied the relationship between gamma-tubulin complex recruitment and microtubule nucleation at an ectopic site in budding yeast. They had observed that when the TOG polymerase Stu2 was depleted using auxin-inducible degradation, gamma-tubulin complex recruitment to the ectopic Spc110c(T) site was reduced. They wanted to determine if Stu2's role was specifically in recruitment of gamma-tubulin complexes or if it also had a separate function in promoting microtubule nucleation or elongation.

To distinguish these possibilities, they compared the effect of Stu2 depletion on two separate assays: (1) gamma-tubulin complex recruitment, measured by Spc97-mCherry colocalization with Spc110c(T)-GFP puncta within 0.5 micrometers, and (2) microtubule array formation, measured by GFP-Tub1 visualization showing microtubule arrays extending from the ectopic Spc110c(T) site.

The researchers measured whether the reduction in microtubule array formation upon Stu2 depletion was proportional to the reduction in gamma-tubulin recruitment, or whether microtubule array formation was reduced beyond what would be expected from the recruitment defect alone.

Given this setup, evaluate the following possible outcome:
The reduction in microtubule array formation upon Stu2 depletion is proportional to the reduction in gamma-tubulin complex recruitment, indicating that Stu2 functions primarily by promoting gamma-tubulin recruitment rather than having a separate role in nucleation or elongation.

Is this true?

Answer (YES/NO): NO